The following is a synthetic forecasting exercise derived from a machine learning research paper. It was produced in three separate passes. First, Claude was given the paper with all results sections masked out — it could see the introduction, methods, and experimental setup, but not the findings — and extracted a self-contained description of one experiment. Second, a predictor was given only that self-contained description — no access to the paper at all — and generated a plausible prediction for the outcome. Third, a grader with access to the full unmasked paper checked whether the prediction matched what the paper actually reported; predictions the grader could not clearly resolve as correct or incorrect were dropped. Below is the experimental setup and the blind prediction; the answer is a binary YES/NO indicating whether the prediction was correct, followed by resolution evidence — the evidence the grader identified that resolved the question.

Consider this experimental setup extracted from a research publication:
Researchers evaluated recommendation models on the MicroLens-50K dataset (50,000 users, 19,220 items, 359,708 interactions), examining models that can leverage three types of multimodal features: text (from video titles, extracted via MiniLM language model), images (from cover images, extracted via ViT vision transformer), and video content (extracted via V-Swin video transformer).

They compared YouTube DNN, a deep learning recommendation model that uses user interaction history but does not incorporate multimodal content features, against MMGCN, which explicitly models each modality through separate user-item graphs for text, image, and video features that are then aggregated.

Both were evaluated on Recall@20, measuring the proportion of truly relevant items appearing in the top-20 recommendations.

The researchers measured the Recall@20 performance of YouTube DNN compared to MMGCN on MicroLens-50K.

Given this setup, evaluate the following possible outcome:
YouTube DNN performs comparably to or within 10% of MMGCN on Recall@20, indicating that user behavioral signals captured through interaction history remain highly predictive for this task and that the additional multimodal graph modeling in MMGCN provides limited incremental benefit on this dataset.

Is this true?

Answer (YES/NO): YES